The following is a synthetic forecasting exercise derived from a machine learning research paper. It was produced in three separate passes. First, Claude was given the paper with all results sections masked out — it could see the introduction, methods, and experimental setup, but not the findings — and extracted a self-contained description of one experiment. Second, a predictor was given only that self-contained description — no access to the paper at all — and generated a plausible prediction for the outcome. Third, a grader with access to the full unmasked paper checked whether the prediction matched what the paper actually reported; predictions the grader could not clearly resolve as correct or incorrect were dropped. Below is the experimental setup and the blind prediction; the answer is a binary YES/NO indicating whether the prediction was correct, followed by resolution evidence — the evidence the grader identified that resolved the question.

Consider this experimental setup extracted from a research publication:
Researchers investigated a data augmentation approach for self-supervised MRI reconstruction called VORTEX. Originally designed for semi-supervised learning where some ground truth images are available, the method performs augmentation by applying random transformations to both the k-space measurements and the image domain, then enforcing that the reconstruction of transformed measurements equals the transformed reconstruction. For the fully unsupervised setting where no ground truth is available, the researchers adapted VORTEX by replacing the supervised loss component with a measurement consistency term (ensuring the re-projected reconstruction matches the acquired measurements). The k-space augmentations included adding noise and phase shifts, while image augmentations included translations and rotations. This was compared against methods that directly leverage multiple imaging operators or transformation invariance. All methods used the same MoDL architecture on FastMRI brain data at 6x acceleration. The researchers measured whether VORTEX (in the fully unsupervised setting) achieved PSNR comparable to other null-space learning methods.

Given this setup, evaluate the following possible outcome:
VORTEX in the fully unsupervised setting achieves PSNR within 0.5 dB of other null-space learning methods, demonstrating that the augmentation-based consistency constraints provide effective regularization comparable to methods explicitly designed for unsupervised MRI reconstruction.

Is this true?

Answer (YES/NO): NO